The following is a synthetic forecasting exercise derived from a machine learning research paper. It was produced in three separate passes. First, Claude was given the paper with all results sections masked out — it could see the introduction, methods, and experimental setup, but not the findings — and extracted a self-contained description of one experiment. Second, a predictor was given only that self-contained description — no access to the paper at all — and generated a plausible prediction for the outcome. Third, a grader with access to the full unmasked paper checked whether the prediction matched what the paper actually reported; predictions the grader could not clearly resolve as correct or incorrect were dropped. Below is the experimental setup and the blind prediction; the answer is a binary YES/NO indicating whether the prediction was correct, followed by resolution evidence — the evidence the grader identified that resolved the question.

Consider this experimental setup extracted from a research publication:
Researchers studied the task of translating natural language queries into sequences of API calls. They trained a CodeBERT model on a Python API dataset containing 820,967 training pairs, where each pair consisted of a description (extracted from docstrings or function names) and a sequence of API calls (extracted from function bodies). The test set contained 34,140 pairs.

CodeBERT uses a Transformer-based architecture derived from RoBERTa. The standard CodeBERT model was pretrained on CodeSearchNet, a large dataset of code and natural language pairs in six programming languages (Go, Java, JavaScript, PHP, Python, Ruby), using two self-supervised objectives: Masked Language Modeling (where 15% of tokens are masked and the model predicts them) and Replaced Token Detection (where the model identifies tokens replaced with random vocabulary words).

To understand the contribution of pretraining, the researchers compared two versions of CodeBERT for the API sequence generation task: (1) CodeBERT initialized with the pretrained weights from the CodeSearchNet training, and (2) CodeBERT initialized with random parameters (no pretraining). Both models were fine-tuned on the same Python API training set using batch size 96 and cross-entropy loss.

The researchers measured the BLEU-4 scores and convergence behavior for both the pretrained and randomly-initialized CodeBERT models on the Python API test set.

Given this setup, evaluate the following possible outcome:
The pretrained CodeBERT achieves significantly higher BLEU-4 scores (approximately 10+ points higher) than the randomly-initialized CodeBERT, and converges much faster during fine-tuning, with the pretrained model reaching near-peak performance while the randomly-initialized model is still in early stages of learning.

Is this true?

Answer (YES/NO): NO